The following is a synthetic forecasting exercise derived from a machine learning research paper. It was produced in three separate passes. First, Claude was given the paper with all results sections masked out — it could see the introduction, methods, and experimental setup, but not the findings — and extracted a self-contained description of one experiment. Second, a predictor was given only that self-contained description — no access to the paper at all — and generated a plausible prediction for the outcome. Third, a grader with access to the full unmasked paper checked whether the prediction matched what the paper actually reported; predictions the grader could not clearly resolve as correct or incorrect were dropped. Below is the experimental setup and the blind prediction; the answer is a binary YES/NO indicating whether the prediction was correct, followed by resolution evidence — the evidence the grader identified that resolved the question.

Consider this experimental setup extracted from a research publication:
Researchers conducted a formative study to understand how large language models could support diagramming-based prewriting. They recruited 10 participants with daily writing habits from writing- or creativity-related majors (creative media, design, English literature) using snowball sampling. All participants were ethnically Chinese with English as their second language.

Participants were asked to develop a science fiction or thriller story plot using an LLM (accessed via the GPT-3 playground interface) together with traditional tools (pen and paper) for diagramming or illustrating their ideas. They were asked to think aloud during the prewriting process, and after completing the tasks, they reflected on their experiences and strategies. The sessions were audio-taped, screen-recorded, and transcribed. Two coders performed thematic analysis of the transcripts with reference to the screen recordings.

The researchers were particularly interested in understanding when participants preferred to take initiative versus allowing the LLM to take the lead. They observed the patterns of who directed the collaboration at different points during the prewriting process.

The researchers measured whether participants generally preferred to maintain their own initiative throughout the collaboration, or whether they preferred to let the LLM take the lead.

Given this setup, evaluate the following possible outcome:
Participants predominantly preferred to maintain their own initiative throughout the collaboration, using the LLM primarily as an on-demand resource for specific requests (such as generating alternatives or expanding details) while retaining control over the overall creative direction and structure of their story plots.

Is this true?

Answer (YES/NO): YES